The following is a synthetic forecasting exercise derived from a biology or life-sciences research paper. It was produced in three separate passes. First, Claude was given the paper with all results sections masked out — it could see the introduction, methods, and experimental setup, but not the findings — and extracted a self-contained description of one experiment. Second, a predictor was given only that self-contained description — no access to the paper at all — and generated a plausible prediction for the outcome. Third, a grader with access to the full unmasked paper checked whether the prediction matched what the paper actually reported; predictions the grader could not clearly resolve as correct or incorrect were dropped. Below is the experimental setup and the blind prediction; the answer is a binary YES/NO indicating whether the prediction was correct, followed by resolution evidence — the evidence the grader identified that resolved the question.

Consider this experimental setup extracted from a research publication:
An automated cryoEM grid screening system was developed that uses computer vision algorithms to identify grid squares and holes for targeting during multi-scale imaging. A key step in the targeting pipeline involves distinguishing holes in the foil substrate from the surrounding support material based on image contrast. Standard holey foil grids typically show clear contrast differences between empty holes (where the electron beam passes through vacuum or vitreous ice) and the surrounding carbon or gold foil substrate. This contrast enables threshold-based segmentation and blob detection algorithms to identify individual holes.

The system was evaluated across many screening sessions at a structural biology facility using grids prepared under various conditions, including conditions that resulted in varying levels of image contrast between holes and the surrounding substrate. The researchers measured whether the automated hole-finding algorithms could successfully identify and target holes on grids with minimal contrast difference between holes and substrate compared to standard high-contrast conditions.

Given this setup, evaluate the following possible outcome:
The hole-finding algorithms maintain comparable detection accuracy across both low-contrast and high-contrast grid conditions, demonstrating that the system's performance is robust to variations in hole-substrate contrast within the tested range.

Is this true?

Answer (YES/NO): NO